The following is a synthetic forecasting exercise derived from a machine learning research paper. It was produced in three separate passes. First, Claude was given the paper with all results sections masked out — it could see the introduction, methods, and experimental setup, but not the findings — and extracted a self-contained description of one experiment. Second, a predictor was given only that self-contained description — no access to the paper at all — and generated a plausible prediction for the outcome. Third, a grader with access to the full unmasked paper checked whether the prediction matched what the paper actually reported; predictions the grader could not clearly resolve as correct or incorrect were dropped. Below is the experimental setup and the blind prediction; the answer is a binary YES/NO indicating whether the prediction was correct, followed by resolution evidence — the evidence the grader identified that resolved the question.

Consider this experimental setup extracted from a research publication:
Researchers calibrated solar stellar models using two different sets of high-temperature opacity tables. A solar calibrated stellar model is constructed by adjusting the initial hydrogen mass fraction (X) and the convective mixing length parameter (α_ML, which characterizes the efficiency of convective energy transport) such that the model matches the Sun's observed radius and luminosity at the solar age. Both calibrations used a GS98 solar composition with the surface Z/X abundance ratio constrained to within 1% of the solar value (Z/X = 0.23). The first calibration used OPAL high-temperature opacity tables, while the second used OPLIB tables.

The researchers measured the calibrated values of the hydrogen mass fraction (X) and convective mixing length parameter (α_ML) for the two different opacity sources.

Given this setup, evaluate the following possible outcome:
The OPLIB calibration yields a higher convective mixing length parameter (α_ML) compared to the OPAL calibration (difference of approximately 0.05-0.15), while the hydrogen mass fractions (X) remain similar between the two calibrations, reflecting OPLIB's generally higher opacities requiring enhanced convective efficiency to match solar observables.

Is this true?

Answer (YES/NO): NO